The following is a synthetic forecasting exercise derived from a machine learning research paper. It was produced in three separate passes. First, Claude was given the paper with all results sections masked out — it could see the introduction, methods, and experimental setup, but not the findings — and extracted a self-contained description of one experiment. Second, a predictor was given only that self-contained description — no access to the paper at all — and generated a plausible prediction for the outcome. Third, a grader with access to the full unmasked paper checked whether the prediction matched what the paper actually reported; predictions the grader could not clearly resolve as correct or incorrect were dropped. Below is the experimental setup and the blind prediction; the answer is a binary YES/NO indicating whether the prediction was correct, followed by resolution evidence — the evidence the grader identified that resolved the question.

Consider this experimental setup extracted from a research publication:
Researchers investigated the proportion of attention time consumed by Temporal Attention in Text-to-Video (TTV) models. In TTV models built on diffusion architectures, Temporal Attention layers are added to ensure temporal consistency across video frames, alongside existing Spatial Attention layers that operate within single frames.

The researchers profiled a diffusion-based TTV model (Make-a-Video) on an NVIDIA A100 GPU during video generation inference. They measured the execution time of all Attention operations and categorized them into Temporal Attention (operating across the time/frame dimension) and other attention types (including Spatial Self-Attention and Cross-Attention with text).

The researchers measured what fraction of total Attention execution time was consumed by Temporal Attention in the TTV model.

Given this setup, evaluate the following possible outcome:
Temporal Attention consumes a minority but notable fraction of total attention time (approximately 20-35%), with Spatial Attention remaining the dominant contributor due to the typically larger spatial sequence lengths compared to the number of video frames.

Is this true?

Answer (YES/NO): NO